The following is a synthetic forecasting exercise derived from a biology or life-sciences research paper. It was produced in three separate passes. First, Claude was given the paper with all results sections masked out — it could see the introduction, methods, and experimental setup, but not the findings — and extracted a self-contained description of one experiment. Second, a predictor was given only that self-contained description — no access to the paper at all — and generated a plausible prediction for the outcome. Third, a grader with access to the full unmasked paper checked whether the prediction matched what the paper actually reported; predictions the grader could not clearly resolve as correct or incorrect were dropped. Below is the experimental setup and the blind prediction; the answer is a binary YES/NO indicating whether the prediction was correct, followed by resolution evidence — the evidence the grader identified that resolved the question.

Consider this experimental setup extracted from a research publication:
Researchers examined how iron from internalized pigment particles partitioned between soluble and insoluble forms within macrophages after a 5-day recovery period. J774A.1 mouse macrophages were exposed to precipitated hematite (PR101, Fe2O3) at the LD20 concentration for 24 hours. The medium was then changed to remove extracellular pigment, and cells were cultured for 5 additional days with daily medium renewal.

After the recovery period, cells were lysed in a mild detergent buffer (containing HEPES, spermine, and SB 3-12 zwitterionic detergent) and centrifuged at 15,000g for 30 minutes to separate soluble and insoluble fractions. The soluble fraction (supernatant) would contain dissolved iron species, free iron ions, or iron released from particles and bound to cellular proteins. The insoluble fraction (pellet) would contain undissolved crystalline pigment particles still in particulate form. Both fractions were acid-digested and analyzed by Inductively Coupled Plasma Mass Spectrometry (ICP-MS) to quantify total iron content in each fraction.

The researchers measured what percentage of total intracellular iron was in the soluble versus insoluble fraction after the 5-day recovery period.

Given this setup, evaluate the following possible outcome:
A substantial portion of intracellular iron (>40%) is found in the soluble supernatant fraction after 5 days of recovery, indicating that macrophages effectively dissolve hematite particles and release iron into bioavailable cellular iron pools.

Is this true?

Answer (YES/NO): NO